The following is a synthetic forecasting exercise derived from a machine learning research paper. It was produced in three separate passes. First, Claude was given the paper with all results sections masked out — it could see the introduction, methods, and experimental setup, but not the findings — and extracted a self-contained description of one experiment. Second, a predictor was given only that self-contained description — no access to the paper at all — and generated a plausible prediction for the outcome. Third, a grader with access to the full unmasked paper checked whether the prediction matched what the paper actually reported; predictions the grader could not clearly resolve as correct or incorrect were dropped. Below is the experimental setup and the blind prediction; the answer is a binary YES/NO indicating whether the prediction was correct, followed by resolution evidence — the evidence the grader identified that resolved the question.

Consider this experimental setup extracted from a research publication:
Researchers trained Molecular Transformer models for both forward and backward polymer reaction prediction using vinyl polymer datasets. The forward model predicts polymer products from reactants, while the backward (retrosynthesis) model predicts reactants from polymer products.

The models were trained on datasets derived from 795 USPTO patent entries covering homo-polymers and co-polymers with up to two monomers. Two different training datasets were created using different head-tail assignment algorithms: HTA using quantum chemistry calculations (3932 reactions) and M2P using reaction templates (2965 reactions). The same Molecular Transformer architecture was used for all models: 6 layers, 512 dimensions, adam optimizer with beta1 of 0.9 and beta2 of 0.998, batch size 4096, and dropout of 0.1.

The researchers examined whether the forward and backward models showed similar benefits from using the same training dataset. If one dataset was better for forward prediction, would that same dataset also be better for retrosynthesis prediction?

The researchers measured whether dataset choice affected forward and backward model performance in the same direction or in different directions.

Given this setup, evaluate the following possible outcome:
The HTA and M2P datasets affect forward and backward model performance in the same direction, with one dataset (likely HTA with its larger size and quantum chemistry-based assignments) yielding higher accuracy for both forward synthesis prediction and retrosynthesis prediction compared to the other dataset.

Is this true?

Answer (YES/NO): NO